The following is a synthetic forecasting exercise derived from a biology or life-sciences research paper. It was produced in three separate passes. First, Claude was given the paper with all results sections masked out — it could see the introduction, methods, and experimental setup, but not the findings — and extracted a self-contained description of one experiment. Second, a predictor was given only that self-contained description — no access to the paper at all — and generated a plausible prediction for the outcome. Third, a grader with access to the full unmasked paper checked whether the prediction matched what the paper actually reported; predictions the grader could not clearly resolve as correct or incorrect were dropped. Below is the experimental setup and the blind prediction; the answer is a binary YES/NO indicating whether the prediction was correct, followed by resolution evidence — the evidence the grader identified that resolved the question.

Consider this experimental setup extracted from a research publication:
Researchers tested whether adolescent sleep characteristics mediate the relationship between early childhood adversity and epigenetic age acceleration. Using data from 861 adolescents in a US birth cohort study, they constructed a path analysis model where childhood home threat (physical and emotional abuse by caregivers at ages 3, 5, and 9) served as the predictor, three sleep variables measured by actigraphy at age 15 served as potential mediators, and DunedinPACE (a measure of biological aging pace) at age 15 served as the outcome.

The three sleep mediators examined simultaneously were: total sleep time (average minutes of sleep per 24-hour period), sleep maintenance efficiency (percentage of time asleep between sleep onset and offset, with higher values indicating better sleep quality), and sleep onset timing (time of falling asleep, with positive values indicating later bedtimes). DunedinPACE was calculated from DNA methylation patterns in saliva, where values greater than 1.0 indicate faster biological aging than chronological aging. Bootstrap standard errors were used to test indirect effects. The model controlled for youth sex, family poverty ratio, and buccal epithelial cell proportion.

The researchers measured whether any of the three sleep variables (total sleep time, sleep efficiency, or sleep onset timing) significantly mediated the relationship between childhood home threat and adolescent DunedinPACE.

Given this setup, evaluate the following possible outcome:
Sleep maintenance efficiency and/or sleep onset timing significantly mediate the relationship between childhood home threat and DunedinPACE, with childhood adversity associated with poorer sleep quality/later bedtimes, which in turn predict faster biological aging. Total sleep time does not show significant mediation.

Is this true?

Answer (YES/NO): YES